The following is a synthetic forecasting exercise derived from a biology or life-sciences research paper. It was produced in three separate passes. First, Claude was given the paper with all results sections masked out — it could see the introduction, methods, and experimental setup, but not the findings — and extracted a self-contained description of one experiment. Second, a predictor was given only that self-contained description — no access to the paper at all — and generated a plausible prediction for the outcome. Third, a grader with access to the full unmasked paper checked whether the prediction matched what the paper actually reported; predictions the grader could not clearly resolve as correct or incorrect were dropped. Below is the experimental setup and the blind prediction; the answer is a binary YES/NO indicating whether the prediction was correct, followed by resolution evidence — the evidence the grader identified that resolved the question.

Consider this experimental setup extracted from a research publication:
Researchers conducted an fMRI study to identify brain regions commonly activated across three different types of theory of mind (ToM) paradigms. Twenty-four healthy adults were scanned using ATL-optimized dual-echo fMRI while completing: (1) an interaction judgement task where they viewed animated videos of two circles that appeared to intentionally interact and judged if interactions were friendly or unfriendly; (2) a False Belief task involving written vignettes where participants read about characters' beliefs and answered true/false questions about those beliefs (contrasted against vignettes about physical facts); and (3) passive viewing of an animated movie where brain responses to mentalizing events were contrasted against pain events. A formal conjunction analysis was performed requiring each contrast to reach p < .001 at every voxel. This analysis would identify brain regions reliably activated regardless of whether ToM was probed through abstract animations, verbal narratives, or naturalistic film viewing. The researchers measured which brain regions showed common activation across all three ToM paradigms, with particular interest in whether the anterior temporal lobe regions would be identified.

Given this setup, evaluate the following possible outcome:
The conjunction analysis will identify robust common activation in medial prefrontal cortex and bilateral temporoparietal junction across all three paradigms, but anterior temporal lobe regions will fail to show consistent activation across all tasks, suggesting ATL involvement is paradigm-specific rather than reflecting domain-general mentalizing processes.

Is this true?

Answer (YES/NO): NO